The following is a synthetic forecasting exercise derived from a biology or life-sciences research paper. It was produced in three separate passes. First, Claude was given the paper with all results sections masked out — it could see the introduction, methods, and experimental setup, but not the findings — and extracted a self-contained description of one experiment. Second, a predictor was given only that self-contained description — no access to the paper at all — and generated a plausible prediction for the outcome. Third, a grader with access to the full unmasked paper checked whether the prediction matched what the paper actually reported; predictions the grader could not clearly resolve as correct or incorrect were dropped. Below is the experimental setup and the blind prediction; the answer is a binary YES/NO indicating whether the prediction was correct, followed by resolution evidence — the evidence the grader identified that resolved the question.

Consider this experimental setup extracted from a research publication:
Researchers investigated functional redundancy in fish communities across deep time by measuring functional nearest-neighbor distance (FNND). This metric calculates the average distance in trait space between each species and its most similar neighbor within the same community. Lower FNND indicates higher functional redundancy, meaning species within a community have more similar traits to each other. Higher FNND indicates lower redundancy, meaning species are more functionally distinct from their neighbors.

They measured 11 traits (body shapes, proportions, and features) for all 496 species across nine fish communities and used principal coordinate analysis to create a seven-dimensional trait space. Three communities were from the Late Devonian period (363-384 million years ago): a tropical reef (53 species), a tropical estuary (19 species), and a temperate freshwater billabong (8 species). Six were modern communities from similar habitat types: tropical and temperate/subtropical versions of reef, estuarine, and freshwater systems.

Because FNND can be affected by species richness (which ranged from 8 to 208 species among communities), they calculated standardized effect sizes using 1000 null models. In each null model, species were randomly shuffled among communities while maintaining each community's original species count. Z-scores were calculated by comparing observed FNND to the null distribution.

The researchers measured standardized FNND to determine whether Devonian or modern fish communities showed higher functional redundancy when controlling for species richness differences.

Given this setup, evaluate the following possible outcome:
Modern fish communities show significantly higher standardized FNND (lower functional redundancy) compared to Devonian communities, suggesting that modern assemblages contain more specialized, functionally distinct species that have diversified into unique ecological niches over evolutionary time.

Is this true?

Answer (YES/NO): NO